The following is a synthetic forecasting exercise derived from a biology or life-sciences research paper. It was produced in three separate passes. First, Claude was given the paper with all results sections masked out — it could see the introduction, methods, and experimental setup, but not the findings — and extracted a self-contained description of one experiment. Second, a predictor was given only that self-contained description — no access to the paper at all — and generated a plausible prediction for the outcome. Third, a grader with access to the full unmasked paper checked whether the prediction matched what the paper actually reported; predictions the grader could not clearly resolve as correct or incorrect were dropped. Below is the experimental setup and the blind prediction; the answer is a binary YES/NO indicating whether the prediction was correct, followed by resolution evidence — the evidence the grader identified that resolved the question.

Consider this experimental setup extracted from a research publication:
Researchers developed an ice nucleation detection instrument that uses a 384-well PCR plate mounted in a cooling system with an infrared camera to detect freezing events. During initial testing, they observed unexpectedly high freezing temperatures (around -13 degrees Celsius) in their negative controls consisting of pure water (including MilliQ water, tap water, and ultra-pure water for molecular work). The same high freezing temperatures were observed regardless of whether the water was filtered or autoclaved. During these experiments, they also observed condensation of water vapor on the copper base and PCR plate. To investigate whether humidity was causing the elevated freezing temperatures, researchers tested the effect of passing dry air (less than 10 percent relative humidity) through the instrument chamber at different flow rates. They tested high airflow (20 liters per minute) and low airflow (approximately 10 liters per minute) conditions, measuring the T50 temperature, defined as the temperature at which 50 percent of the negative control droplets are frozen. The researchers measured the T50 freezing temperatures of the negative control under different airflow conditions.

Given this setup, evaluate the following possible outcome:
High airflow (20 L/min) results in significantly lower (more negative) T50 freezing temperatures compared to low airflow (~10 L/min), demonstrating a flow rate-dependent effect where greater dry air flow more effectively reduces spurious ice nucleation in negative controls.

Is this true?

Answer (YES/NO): YES